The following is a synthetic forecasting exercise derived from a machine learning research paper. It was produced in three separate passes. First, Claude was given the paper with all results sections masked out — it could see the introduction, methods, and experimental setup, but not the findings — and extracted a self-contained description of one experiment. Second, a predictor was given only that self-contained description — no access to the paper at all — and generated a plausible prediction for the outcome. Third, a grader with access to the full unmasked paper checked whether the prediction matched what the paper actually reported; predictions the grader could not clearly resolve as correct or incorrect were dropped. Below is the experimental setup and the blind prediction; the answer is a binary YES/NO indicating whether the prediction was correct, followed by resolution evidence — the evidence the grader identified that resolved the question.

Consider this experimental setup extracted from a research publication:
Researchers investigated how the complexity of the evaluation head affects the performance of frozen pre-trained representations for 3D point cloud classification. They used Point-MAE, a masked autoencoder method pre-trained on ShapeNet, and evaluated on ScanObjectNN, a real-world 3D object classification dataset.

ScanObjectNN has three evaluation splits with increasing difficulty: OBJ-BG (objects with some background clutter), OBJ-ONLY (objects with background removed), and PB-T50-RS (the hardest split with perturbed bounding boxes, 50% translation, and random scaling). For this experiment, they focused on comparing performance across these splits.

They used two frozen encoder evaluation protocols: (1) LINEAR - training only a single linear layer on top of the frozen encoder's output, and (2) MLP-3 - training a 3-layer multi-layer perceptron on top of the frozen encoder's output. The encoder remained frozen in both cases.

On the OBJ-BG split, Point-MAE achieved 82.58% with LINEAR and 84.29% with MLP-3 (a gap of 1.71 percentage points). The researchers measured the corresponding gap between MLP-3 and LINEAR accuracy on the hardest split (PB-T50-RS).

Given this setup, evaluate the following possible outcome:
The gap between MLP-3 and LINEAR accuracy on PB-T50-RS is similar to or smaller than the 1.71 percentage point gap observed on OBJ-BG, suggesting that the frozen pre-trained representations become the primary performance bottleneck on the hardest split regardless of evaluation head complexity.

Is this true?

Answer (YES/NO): NO